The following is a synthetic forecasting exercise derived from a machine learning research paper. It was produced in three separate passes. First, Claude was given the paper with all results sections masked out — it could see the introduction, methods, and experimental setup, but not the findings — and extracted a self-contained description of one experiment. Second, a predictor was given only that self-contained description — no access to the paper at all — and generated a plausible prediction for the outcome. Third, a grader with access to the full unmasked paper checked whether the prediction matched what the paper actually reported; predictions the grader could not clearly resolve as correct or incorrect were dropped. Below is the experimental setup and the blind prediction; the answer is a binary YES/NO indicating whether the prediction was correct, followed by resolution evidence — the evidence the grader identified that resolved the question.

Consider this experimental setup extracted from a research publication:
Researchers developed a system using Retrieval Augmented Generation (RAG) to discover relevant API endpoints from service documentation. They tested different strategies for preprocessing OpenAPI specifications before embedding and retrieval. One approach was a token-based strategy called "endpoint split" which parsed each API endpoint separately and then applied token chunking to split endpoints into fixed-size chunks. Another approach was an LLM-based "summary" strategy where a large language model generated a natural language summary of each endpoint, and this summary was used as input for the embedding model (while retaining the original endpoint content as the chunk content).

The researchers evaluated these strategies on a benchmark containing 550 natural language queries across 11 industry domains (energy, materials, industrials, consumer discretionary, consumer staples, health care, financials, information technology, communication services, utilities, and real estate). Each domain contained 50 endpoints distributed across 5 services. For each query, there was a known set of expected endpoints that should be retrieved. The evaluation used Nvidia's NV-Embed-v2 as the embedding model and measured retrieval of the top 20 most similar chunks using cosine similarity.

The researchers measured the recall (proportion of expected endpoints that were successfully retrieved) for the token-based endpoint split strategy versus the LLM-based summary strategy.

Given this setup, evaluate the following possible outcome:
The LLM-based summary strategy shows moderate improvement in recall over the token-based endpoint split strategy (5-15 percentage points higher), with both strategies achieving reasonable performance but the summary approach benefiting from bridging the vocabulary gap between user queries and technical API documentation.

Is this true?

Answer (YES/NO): NO